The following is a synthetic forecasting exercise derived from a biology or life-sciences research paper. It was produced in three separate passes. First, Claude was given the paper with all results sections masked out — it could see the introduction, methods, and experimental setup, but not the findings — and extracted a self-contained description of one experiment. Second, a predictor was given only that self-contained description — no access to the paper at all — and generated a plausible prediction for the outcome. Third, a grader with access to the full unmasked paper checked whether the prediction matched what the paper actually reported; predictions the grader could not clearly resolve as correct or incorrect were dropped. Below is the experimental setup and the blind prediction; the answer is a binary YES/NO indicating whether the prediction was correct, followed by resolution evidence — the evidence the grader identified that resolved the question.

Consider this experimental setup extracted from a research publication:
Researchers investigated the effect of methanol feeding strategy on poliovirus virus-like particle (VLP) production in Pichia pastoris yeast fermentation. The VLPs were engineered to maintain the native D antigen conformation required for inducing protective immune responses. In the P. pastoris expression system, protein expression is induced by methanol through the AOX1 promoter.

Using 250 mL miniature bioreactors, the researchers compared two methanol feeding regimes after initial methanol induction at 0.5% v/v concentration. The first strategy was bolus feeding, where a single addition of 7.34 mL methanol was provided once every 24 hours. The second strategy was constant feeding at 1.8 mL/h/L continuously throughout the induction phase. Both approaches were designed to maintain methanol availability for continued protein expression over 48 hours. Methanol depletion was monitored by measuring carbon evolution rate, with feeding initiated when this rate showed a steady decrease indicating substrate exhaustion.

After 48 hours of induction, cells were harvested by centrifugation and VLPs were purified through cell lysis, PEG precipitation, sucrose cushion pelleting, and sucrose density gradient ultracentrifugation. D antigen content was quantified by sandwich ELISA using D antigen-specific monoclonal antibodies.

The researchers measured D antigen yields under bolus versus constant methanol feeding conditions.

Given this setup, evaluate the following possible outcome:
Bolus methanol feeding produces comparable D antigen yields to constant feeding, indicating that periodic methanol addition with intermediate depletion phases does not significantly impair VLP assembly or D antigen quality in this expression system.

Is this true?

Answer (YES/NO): NO